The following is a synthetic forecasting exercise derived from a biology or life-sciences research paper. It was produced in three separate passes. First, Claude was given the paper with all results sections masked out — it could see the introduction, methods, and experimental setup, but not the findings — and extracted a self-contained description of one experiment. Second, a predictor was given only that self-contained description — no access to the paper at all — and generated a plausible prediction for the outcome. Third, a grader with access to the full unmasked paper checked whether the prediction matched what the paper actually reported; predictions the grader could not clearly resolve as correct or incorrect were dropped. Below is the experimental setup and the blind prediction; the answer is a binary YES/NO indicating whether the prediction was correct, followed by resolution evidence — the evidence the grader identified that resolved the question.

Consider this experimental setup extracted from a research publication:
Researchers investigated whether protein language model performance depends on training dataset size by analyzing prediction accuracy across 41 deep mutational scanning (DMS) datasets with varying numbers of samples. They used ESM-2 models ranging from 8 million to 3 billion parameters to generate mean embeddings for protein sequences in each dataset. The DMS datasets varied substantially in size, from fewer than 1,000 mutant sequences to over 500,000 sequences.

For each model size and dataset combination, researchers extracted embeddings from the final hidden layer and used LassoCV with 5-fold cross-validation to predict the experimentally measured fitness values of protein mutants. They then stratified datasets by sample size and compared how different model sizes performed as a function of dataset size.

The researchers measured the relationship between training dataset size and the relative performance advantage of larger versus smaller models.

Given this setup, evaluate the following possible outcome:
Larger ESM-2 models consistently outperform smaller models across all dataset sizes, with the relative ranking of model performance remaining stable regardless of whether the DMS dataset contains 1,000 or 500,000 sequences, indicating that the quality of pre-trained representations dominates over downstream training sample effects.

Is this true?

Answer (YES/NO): NO